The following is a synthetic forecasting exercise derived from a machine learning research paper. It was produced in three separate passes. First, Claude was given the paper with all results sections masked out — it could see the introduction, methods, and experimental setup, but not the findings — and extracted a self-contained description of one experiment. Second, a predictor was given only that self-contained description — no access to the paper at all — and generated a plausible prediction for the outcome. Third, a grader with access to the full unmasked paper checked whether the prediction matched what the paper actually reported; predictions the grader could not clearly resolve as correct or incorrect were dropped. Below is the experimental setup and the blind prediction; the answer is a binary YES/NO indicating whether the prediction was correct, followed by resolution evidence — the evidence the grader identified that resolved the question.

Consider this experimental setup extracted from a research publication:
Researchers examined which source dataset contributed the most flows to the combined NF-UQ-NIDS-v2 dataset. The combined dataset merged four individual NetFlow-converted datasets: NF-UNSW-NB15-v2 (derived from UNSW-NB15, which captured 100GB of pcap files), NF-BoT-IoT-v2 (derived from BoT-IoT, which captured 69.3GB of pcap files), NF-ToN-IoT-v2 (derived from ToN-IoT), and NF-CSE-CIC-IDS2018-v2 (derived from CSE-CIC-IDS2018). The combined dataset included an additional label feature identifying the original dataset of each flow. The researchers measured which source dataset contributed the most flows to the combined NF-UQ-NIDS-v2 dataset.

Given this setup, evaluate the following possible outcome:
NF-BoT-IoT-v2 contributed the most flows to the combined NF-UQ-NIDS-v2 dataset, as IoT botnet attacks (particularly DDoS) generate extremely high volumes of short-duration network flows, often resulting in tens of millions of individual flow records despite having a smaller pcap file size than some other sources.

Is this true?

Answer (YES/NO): YES